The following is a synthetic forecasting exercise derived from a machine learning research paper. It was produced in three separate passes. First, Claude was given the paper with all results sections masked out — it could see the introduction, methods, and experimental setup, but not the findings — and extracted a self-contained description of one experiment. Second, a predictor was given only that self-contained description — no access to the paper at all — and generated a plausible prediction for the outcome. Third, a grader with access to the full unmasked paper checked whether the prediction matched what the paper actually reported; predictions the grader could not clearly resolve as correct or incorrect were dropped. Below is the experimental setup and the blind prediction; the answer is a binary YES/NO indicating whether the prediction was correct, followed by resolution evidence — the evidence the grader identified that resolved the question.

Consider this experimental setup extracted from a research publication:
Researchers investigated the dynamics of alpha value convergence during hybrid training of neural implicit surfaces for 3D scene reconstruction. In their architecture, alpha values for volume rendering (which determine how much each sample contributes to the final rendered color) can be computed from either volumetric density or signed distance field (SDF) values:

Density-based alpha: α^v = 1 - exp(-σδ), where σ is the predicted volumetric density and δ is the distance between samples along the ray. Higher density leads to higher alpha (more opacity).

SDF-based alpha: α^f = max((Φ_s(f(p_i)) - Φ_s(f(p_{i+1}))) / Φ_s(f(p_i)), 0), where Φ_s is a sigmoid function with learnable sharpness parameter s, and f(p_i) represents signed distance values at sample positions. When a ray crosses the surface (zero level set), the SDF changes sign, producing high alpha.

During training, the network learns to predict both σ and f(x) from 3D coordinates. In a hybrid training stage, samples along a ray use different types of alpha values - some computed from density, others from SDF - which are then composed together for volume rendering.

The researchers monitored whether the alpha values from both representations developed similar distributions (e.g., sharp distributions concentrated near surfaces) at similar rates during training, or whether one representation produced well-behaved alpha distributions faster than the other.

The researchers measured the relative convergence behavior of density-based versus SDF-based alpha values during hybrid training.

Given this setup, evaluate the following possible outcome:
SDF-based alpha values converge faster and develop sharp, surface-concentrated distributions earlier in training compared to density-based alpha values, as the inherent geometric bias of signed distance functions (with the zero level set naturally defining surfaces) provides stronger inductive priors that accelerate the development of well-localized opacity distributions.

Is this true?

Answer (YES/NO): NO